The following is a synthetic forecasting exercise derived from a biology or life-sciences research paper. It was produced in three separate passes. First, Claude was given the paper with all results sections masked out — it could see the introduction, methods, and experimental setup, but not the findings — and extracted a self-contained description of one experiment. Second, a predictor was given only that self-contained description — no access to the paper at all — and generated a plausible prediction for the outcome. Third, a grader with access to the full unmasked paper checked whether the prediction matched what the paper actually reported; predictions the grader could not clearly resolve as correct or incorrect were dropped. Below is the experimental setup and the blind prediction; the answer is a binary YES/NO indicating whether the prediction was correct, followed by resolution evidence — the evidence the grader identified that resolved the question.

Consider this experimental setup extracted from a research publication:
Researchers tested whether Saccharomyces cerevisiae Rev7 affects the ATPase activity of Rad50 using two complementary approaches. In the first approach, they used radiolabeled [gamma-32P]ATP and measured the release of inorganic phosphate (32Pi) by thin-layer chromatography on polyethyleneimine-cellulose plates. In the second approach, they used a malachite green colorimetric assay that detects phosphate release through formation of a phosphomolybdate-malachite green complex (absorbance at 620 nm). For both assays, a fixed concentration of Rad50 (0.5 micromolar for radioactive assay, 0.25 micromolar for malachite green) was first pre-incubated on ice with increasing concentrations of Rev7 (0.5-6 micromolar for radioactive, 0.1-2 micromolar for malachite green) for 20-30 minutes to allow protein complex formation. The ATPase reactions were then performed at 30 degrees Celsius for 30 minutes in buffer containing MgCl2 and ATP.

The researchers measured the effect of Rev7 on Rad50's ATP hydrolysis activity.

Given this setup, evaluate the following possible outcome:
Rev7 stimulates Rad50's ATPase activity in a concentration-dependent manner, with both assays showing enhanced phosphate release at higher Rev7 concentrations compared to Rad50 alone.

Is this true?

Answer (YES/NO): NO